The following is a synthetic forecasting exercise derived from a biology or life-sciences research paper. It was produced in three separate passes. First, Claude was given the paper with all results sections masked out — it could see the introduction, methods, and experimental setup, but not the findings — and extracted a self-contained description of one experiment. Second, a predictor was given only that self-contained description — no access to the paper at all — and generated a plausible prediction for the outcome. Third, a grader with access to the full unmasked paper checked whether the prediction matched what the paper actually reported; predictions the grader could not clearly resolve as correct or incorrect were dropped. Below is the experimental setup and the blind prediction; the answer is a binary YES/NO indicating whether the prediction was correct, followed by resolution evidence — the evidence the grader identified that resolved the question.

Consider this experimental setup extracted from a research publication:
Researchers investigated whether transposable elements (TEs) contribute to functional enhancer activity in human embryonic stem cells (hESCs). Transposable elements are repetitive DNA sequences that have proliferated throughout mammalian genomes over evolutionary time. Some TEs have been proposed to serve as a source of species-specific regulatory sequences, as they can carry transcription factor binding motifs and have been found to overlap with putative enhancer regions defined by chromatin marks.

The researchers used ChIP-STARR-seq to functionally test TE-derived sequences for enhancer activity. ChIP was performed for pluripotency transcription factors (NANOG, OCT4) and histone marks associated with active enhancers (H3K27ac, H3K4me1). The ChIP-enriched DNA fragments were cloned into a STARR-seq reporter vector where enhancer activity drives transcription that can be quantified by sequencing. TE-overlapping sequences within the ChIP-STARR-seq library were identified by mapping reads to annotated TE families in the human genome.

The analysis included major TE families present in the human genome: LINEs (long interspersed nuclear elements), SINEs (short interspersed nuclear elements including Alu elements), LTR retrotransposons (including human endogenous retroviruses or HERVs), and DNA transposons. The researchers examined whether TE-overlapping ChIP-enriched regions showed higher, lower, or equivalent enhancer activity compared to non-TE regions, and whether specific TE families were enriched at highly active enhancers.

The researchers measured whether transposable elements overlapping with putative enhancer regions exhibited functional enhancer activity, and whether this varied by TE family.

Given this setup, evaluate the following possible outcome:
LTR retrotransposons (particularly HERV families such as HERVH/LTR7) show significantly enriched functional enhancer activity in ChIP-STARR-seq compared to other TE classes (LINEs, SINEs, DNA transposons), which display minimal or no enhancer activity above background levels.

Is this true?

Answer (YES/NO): YES